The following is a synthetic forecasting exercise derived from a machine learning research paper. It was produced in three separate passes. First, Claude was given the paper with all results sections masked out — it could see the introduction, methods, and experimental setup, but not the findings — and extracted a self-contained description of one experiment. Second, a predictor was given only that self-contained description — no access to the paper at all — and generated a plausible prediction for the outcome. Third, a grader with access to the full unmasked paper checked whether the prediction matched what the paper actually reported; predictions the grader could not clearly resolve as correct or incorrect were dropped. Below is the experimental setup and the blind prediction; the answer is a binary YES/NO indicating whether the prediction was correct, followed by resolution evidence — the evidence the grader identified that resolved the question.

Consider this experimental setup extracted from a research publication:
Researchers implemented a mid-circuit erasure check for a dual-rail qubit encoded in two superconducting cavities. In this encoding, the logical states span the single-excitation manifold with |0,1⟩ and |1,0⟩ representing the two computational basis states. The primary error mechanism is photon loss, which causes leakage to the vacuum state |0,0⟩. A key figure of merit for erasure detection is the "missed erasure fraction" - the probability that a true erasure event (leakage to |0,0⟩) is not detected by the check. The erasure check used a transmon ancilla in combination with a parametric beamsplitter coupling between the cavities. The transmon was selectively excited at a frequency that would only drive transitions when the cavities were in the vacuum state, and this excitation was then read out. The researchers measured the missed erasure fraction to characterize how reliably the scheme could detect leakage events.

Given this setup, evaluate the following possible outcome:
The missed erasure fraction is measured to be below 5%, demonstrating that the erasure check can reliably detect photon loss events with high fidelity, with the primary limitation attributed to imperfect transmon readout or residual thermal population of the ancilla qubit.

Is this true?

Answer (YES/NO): YES